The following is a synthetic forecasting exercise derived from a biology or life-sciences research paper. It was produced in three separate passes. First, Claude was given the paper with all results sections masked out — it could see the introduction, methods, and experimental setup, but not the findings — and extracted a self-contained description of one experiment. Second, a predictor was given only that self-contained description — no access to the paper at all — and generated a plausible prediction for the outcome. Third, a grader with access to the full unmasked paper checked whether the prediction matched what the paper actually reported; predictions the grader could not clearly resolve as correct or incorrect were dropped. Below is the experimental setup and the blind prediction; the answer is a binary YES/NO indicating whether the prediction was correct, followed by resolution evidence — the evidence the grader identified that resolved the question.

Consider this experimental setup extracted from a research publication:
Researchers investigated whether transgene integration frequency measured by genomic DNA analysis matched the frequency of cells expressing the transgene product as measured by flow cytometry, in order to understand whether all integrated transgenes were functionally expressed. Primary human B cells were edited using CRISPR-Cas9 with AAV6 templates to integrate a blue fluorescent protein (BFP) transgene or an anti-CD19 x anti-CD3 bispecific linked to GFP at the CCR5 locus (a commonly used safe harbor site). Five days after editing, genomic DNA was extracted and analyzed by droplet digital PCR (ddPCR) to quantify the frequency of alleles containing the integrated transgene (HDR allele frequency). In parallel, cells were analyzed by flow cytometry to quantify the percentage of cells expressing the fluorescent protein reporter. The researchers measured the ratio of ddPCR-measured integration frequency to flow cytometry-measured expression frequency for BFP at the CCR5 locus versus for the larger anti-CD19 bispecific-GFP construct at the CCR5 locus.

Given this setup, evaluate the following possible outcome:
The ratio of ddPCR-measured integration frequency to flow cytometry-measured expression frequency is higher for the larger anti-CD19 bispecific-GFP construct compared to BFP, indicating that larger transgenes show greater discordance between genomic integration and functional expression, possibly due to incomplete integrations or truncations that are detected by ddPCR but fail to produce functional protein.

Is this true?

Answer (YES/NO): YES